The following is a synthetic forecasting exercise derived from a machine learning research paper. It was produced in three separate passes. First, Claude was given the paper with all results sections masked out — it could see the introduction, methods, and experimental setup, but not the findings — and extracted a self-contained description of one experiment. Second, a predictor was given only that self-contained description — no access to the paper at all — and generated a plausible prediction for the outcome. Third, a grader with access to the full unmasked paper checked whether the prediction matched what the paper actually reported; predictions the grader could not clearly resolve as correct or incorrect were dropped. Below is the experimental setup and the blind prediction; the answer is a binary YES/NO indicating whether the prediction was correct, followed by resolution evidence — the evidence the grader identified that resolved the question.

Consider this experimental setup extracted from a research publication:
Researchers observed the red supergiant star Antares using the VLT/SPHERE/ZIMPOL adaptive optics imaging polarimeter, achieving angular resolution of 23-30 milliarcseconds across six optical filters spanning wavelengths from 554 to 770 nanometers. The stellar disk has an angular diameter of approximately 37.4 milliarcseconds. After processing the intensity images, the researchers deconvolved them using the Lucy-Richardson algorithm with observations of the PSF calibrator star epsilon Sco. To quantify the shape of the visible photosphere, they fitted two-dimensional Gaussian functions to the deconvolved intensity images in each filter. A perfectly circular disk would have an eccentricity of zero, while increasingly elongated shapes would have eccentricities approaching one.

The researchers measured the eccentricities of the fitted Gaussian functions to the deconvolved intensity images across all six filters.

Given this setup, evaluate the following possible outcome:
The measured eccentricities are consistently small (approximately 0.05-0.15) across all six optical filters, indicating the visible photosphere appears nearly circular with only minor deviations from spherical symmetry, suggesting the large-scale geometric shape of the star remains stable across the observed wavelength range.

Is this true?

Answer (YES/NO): NO